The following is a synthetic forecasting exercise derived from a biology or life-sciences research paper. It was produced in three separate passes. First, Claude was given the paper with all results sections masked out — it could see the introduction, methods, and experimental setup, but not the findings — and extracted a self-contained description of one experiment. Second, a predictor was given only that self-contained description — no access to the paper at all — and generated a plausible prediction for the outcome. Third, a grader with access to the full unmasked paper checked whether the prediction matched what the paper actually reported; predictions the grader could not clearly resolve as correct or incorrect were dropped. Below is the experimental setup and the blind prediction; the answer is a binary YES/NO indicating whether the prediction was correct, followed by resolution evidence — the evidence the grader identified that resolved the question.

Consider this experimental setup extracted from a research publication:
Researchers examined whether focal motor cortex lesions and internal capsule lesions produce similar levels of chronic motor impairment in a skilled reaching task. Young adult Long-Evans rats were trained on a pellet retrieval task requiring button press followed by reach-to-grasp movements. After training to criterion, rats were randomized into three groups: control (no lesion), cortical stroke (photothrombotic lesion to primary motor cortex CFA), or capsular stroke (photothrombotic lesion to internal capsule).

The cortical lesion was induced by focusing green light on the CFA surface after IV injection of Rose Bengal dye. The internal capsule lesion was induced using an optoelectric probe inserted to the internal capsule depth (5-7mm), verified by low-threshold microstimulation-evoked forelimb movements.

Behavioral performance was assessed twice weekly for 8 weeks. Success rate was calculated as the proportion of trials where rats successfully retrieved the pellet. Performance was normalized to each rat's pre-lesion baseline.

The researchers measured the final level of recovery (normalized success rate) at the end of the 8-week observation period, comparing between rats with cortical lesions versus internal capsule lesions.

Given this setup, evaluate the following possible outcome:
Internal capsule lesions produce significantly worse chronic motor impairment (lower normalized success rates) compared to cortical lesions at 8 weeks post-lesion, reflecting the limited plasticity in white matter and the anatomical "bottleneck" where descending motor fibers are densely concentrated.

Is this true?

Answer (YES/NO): NO